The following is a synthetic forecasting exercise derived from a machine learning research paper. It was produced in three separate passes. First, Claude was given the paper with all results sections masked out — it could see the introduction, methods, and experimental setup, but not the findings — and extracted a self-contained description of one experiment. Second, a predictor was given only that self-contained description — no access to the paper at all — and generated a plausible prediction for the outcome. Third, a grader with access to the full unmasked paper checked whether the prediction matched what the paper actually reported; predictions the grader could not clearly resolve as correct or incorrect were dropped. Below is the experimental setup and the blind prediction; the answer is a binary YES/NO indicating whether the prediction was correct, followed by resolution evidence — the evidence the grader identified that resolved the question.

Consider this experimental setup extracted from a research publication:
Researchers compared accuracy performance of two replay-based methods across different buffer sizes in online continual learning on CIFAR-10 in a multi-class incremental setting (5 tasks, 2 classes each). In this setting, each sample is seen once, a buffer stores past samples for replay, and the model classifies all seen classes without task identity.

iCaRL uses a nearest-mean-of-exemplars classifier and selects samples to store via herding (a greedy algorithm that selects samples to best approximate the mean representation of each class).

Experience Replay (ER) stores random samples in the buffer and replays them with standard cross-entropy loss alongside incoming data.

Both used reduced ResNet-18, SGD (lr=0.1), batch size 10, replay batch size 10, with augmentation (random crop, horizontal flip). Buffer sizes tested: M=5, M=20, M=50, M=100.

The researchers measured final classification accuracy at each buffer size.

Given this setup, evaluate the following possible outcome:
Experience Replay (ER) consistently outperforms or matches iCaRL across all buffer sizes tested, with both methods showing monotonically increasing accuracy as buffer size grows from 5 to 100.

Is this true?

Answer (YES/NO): NO